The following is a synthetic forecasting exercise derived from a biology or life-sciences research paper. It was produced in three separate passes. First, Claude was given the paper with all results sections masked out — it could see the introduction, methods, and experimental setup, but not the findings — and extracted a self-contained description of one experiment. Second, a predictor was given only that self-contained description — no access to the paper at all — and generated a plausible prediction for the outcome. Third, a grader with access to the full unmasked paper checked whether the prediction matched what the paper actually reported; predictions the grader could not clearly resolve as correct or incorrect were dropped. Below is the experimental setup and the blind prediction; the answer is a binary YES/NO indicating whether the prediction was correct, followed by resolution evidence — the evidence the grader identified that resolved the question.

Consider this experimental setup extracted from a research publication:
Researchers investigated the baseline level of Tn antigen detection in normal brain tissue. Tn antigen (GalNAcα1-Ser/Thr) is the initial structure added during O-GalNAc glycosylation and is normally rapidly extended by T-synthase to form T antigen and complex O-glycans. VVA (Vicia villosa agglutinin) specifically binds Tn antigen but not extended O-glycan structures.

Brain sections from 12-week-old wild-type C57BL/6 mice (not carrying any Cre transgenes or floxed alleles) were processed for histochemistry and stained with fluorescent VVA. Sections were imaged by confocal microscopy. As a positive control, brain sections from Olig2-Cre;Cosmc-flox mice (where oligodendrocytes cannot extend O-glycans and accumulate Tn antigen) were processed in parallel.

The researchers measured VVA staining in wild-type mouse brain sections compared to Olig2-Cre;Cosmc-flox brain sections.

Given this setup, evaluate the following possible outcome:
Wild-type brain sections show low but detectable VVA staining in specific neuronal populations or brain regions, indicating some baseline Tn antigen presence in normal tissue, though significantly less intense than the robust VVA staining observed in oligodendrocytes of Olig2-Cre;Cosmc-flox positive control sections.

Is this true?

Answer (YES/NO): NO